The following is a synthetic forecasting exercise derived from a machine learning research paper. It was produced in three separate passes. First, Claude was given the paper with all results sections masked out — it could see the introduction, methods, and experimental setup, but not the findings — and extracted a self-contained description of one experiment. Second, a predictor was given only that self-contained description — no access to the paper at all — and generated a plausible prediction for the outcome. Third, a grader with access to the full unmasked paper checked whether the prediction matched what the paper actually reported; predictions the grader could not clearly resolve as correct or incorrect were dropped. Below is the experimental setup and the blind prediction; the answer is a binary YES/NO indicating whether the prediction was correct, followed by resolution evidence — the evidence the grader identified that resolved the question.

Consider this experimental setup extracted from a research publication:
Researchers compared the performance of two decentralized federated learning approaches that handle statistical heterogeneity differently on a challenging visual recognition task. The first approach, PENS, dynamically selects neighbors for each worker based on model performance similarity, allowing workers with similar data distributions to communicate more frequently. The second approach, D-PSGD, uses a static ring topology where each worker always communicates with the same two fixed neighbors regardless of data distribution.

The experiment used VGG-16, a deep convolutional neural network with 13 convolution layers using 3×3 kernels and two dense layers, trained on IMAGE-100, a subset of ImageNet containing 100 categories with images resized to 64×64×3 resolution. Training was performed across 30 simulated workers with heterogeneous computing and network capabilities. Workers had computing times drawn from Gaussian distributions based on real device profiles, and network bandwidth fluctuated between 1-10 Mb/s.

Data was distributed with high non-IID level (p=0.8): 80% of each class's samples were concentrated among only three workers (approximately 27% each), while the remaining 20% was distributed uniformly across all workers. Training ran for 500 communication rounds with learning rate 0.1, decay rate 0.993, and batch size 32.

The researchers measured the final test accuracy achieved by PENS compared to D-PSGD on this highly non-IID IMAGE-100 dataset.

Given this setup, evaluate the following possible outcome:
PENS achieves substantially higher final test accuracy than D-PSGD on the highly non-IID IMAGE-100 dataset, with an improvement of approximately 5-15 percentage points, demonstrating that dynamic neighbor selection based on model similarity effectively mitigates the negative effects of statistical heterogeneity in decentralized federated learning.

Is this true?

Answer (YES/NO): NO